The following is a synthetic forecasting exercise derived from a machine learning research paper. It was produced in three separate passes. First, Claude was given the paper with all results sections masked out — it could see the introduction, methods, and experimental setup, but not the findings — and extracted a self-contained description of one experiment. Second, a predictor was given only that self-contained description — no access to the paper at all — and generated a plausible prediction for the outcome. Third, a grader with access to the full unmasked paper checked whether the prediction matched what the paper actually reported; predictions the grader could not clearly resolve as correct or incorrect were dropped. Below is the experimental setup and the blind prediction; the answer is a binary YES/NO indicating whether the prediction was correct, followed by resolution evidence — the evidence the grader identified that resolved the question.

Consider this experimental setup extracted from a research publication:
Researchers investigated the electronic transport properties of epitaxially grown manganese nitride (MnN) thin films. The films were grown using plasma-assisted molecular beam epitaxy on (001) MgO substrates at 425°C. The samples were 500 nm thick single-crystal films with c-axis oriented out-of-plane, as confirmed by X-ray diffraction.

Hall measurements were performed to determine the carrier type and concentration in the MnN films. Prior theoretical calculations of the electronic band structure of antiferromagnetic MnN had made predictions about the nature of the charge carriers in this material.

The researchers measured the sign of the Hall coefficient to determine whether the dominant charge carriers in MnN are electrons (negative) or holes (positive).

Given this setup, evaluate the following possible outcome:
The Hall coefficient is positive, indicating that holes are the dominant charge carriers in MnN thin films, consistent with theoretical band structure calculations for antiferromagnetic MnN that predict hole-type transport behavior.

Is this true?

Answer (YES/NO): NO